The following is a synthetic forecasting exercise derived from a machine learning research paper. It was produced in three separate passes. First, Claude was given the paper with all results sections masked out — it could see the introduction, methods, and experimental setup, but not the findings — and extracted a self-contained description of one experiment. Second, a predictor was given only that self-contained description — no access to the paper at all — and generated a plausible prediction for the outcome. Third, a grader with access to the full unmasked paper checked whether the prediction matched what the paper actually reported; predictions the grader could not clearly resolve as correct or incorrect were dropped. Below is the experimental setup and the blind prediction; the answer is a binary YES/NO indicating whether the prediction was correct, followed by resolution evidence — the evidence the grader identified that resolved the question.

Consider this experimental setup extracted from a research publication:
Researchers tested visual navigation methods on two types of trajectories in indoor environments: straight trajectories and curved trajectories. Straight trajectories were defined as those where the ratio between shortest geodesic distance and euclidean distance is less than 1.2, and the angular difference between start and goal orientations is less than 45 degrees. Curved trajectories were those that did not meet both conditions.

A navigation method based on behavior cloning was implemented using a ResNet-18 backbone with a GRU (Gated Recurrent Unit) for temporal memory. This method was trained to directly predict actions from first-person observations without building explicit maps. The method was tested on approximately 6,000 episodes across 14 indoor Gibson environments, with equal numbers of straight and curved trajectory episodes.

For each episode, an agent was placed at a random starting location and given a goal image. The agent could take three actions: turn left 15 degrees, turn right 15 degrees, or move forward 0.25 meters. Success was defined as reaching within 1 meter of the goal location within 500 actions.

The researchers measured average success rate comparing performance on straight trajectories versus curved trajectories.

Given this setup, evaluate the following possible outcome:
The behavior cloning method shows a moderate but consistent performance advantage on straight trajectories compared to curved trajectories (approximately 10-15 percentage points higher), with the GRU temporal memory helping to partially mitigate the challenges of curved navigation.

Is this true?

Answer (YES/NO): NO